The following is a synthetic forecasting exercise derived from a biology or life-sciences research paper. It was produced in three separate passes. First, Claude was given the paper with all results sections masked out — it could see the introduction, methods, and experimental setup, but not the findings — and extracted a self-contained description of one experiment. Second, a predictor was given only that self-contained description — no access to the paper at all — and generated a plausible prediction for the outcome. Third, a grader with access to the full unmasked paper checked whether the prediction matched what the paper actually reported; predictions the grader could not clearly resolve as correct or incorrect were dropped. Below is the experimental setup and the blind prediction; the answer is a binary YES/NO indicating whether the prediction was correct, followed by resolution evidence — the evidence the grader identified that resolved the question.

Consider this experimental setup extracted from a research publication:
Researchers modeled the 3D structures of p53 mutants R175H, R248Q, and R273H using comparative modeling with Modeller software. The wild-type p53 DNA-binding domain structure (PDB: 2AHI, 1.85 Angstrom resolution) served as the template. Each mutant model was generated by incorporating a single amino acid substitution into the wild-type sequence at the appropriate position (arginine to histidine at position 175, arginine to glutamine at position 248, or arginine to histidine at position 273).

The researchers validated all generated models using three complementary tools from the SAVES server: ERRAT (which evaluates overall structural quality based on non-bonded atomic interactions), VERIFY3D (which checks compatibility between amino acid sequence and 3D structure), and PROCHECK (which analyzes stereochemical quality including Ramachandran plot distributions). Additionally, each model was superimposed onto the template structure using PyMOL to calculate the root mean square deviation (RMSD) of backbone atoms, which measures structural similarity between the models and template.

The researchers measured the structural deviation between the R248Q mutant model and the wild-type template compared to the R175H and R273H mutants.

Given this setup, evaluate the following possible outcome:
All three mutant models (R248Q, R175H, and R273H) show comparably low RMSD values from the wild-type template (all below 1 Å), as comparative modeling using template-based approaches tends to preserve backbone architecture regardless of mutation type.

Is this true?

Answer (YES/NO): YES